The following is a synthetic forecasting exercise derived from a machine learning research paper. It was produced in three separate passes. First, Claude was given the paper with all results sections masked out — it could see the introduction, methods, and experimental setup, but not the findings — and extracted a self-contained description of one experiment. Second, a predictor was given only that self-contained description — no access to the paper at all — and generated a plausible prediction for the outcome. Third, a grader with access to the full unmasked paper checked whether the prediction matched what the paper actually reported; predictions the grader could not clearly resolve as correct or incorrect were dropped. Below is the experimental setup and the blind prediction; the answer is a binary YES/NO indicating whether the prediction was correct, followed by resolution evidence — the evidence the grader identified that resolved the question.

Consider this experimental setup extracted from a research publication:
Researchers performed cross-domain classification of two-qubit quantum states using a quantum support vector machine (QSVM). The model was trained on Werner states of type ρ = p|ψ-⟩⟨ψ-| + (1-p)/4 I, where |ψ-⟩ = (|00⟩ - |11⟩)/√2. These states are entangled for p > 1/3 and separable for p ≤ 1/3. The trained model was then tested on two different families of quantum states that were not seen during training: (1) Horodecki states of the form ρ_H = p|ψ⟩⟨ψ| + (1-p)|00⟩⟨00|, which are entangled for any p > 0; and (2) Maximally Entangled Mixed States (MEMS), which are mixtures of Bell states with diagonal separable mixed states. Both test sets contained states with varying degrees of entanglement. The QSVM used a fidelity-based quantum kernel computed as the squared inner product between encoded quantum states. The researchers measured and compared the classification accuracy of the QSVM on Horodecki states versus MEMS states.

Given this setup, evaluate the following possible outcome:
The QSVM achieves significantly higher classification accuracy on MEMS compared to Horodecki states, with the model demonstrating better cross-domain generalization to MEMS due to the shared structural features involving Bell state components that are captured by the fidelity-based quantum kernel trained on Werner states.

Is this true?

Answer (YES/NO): NO